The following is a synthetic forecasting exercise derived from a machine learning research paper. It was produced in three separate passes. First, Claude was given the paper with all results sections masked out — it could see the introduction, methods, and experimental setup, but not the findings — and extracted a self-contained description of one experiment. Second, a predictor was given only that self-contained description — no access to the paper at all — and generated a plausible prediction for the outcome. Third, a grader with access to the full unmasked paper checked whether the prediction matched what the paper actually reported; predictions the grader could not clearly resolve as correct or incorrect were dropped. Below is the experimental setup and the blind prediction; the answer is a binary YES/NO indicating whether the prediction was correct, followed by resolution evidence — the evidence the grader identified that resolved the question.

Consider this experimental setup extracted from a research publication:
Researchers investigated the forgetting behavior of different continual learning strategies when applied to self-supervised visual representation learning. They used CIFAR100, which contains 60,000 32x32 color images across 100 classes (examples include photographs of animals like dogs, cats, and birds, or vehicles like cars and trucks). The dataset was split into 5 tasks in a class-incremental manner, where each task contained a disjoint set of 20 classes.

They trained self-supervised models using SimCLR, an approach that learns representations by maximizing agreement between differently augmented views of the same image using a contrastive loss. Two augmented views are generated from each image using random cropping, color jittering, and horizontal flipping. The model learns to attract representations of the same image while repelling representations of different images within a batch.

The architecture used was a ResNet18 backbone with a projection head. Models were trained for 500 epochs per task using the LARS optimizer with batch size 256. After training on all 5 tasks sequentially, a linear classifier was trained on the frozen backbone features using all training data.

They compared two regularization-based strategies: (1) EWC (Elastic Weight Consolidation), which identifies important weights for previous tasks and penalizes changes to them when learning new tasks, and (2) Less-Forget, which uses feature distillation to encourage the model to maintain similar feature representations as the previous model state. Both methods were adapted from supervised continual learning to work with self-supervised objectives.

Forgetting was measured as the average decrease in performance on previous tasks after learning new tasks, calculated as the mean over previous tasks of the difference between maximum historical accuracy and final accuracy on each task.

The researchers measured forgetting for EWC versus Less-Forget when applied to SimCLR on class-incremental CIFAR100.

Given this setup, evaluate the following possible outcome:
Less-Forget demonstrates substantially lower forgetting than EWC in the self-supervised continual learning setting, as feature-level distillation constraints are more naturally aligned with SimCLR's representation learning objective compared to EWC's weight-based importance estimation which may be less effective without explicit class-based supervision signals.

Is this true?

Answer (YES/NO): NO